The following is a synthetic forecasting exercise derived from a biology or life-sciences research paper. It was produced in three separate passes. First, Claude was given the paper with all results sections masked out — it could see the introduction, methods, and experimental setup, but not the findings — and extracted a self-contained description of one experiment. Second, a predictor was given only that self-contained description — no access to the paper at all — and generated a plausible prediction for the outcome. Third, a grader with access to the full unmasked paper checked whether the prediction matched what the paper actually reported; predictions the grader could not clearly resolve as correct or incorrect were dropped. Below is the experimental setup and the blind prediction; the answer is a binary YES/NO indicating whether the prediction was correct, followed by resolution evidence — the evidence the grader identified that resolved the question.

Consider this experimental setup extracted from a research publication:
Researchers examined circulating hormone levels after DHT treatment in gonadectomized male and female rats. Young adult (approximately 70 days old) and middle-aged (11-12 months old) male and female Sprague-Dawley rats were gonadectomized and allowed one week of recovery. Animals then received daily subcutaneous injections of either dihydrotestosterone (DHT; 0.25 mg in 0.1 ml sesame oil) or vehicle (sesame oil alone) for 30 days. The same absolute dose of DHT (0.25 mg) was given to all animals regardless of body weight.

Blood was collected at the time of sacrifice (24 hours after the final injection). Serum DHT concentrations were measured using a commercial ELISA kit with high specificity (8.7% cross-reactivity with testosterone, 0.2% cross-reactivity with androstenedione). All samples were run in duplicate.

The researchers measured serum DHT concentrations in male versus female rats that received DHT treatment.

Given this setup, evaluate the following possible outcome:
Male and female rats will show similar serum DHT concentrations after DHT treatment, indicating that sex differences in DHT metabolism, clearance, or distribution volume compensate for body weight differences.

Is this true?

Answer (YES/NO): NO